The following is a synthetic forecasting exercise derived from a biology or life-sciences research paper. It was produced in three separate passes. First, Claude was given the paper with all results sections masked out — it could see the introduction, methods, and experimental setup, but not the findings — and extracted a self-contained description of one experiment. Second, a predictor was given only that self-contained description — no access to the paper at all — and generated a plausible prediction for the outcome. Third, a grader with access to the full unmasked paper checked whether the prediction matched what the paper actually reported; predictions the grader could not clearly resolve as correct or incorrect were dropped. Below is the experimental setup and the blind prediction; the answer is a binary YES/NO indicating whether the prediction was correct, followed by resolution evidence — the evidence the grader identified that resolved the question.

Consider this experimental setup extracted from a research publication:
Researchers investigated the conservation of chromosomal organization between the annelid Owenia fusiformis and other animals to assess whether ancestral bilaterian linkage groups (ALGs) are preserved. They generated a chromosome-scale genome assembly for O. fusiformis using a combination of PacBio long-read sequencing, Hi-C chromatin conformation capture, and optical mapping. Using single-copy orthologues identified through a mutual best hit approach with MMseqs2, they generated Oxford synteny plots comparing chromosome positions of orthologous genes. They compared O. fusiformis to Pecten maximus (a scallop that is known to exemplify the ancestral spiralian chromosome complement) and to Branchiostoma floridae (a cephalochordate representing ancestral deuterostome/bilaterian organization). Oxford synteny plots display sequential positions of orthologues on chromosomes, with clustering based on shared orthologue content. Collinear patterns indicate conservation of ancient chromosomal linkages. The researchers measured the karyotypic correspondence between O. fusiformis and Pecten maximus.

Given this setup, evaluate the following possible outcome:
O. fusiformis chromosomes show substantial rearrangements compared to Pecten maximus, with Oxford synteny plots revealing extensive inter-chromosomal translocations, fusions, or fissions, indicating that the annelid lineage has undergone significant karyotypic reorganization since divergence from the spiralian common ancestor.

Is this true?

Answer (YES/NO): NO